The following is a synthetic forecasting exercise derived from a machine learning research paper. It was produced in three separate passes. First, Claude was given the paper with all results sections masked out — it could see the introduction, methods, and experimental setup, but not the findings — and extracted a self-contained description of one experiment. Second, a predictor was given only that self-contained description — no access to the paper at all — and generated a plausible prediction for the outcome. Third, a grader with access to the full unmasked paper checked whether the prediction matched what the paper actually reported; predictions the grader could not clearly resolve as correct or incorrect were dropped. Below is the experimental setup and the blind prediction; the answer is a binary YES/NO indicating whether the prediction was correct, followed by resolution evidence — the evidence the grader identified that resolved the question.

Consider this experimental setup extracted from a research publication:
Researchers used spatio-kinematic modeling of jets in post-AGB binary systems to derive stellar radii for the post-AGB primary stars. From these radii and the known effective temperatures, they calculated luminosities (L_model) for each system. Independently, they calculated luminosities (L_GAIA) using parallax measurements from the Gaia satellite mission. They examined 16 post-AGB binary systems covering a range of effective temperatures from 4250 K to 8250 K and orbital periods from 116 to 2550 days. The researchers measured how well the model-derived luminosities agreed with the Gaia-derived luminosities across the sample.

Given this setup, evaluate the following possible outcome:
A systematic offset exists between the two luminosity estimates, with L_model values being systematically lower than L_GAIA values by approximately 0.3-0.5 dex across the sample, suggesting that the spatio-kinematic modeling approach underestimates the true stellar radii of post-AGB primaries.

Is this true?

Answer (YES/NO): NO